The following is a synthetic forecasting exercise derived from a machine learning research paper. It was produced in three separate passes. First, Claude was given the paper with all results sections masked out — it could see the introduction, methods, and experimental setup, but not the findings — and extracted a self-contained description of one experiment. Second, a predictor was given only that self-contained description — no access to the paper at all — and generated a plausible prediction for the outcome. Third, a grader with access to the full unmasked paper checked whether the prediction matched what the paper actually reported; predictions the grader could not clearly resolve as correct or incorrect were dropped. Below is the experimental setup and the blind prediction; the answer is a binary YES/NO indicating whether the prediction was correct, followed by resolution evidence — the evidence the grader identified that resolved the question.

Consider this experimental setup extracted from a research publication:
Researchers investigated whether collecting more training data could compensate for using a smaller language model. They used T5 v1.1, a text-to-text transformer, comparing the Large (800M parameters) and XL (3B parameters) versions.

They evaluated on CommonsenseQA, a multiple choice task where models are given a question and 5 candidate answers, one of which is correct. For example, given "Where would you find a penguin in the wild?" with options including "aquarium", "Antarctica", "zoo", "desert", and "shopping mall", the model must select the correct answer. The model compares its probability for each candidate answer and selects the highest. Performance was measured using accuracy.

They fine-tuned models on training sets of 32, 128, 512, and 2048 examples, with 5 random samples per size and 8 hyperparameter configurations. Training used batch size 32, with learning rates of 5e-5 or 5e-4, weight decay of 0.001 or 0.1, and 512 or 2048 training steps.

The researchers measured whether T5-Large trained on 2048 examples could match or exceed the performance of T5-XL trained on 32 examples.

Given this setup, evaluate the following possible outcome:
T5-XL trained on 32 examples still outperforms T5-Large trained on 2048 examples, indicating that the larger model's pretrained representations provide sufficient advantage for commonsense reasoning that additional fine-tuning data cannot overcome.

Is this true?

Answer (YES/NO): NO